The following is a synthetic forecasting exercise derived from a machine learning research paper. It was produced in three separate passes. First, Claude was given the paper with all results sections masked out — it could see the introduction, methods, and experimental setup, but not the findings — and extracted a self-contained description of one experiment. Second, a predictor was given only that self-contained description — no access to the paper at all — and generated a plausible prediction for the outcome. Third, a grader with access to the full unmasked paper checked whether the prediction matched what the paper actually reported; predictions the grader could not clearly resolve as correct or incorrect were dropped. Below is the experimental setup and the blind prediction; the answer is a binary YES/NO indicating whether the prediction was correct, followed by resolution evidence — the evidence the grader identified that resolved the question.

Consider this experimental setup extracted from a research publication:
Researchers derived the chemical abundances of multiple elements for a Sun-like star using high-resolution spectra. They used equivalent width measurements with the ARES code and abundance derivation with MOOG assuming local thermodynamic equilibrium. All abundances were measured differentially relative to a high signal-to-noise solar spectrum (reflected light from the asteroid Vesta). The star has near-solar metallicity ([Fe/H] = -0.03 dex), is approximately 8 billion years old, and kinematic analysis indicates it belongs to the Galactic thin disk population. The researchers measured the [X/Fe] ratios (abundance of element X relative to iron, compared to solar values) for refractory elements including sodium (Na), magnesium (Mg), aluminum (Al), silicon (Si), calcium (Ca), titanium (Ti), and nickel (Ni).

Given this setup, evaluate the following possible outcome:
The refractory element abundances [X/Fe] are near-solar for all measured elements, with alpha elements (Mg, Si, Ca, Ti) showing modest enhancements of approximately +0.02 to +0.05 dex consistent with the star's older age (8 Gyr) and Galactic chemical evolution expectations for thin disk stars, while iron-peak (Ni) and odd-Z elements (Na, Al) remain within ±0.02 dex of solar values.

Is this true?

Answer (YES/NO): NO